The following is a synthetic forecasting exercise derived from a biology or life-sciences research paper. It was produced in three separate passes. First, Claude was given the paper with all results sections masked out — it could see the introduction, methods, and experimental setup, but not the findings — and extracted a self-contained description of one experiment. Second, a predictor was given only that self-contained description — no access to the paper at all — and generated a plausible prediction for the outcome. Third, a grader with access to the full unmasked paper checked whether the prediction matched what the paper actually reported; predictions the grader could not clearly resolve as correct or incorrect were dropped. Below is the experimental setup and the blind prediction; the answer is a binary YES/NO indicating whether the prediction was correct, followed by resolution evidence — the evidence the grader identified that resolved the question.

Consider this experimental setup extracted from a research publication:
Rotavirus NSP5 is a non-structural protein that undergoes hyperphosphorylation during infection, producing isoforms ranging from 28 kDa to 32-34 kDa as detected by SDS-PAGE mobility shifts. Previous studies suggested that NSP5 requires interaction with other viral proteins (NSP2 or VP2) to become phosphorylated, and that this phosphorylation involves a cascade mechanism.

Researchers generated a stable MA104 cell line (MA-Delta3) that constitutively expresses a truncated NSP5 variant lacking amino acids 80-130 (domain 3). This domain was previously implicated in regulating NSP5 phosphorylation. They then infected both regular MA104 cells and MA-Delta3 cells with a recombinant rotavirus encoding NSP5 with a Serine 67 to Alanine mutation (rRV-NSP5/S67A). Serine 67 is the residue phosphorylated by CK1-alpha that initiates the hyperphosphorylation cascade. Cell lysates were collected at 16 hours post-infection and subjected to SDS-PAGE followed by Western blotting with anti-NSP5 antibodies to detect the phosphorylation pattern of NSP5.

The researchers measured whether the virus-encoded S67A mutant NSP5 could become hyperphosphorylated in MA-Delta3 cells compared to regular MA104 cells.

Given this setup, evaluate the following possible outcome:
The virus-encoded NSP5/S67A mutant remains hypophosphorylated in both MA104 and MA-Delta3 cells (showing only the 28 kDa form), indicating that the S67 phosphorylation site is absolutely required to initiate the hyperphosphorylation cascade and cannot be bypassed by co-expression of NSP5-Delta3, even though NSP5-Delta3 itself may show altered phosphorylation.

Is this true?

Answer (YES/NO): NO